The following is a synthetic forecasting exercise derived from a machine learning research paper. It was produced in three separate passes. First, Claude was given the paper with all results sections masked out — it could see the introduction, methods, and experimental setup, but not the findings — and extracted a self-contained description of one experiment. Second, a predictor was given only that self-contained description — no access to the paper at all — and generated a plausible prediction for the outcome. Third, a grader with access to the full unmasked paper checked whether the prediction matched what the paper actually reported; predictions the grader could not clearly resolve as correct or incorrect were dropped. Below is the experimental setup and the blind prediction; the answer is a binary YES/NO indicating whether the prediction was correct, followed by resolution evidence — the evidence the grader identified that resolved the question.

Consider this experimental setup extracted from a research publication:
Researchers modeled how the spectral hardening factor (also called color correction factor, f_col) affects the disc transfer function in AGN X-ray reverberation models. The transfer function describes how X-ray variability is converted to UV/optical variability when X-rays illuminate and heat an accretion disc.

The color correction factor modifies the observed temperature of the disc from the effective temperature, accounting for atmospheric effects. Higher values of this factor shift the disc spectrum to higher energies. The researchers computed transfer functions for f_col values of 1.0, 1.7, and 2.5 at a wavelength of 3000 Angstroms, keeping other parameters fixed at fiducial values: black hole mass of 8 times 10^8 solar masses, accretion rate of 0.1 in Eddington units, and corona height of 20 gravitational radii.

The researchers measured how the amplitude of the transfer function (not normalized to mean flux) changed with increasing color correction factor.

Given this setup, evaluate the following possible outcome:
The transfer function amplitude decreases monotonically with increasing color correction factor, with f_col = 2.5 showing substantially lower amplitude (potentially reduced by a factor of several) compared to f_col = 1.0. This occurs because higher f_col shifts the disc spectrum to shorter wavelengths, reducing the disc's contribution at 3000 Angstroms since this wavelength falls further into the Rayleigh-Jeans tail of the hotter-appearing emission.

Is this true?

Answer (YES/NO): YES